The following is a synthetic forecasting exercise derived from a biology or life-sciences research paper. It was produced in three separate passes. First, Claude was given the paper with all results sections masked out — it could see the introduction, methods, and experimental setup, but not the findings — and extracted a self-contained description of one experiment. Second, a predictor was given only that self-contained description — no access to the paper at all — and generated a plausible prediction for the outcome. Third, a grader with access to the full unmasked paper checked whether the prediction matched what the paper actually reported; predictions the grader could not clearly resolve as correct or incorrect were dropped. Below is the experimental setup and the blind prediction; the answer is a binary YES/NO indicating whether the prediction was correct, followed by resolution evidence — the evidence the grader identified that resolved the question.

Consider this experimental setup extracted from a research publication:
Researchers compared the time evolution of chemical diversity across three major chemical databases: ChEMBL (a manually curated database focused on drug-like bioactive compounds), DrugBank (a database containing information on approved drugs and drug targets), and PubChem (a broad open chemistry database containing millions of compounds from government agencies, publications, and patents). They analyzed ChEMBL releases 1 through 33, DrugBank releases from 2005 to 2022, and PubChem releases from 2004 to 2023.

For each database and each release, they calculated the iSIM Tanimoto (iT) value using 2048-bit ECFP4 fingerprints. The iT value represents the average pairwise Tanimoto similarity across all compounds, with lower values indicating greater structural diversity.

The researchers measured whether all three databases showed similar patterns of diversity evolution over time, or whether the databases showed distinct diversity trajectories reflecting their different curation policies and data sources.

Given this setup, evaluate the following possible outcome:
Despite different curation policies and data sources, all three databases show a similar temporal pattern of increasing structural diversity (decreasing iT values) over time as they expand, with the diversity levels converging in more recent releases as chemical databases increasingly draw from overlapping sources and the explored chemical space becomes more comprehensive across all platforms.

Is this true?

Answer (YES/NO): NO